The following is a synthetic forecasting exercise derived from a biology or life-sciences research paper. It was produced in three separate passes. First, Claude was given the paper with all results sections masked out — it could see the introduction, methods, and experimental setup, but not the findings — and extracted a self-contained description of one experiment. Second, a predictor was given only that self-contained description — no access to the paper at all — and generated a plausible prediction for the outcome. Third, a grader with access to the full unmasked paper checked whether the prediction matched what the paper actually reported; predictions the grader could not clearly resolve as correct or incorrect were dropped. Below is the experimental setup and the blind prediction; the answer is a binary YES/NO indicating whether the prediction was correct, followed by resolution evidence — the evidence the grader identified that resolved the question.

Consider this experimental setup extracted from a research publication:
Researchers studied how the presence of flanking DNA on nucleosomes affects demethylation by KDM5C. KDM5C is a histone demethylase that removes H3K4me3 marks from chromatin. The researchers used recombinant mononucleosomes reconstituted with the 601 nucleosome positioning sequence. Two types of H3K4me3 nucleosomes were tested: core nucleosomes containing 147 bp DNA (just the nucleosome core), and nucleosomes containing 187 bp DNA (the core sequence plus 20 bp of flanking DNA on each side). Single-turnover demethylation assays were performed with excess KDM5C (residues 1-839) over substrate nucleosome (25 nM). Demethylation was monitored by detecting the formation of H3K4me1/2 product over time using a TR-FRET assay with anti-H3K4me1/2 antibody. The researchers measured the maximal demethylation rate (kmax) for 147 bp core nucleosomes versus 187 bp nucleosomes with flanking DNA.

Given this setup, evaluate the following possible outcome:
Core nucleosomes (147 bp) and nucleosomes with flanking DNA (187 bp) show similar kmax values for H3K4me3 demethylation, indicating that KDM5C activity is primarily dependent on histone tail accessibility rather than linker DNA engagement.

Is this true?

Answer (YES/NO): YES